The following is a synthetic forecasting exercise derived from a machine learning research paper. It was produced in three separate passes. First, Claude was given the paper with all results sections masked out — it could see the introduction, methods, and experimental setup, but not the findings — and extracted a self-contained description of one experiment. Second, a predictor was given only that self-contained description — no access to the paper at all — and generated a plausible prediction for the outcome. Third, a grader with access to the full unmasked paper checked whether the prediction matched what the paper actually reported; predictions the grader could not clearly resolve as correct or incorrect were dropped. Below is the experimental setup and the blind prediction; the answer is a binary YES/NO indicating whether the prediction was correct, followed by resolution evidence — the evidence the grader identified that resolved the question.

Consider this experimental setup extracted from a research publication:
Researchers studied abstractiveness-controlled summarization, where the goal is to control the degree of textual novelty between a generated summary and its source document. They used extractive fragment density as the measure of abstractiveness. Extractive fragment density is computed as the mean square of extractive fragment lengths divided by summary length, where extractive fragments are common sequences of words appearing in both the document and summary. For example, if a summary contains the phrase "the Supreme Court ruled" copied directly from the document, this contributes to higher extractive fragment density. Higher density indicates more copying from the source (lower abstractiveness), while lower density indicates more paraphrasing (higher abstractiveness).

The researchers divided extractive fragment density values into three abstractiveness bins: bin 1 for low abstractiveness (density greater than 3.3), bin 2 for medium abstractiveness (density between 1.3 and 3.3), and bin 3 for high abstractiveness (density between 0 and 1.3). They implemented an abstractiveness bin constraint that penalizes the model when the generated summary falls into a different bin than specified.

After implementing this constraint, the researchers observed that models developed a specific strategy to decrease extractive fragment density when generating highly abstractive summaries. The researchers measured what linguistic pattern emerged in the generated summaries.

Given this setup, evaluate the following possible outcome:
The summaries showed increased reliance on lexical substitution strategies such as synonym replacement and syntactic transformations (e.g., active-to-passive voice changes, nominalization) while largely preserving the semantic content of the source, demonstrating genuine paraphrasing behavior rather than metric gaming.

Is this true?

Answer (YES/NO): NO